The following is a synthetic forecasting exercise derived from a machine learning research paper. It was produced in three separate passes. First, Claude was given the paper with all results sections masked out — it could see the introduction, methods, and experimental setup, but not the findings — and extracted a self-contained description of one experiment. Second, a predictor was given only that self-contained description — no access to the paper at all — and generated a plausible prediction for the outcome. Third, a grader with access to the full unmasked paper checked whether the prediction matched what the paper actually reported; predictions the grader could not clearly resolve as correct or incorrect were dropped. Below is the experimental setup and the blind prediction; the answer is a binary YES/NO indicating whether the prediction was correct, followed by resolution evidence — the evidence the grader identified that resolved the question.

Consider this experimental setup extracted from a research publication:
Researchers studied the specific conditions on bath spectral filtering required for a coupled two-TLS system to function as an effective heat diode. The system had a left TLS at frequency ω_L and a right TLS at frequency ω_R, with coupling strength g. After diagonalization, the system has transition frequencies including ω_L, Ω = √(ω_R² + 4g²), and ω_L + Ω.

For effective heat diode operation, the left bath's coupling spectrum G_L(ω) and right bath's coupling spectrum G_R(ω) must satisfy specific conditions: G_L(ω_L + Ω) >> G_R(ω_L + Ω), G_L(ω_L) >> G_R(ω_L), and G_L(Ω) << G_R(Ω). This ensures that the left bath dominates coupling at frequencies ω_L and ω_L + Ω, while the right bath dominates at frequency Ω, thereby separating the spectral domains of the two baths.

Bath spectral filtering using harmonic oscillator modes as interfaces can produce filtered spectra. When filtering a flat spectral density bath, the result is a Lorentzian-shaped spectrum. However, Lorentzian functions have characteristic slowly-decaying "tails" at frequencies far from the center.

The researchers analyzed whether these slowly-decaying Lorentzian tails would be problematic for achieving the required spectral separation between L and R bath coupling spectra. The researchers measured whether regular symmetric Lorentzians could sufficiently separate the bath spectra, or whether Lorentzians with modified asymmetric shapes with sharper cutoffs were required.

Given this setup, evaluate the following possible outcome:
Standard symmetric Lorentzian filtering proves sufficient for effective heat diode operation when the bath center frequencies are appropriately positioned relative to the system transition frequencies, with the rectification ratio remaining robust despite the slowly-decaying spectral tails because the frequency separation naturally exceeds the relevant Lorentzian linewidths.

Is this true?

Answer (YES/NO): NO